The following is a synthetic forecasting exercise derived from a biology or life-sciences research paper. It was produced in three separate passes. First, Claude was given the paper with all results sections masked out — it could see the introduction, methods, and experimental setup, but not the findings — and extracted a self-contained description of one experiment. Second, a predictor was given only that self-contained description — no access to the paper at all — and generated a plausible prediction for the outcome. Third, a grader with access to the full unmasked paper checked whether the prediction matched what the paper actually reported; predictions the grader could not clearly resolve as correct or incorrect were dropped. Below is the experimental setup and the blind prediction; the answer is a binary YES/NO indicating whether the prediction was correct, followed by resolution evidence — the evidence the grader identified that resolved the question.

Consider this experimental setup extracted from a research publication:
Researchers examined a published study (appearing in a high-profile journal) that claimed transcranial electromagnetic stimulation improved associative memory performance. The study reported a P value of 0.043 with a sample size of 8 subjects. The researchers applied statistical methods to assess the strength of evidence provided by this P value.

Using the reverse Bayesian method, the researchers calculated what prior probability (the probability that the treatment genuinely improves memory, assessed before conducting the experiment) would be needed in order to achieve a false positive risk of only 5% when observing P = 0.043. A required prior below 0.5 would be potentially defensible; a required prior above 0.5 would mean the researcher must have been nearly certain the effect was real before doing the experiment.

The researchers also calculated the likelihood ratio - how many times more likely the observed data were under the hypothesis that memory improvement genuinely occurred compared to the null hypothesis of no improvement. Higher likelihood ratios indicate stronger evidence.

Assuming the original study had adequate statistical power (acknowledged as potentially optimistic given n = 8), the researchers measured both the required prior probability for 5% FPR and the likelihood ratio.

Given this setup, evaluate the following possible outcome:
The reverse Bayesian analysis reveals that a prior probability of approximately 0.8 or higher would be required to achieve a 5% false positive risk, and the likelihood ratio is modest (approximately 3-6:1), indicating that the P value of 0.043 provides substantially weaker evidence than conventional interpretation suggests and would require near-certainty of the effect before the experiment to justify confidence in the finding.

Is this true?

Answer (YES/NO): YES